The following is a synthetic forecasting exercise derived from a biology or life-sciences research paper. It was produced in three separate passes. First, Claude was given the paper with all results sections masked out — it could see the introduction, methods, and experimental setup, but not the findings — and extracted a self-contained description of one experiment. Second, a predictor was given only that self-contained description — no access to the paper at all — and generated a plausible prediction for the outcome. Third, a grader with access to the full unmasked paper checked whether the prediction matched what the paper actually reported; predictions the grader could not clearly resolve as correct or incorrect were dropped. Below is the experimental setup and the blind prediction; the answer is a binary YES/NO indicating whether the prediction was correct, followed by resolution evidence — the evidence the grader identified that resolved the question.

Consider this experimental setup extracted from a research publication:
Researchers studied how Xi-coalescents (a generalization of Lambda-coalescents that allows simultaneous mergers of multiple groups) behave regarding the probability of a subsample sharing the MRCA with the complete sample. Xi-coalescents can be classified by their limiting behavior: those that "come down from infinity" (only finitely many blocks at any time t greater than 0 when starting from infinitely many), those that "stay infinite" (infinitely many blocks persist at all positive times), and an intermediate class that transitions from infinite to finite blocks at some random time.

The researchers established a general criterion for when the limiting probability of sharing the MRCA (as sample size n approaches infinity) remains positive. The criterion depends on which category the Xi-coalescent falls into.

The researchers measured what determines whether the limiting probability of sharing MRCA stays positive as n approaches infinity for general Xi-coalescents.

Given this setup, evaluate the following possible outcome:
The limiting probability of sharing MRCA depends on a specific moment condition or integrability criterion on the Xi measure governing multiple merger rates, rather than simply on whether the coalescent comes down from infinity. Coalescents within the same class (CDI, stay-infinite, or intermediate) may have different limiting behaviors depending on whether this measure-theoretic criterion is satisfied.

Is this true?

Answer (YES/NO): NO